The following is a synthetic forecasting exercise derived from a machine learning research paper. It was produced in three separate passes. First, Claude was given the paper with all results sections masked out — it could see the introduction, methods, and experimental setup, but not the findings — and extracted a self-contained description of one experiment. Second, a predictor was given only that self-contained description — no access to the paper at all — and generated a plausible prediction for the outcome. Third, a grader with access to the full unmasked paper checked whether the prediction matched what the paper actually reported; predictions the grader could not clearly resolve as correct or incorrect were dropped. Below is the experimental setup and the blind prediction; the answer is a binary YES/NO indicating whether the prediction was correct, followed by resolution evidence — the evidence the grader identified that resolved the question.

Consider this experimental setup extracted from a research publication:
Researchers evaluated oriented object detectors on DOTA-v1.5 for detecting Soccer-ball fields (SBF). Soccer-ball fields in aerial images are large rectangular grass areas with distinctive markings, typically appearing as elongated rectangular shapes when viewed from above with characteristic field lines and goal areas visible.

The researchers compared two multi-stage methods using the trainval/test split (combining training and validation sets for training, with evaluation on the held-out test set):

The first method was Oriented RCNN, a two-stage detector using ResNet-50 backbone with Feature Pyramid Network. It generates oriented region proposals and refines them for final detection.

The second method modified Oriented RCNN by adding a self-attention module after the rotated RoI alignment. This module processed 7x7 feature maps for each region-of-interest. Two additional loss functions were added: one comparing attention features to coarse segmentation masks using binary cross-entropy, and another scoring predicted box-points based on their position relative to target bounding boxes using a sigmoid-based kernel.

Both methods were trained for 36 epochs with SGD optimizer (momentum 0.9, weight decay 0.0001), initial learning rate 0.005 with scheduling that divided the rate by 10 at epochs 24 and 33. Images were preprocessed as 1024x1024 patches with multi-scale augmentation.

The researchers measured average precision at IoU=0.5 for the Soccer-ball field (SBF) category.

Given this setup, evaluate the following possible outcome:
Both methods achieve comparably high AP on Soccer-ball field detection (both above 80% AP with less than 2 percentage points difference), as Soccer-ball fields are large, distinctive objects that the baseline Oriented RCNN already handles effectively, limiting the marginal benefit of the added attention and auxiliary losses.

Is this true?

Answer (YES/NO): NO